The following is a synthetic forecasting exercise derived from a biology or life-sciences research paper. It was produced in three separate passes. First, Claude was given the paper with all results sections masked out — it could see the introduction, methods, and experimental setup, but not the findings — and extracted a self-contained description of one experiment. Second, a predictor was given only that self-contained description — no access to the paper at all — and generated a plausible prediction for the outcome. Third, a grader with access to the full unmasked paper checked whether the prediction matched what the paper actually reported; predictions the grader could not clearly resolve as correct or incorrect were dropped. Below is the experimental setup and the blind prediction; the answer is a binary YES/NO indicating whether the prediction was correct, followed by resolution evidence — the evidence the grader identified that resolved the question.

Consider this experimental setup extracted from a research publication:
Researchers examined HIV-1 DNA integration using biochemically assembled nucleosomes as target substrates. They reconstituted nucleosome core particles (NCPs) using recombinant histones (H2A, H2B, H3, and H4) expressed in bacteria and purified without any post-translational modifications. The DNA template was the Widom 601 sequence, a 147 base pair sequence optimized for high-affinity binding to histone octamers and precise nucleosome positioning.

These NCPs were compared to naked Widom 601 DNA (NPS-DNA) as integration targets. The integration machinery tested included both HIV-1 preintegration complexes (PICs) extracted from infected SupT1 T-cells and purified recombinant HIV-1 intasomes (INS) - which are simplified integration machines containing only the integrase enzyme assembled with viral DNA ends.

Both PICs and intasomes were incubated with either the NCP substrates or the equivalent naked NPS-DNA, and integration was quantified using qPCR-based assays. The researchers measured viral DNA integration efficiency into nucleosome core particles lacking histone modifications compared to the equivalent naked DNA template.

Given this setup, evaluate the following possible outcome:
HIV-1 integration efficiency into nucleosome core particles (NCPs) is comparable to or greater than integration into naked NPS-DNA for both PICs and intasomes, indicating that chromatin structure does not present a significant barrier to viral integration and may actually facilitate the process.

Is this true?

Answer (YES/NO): NO